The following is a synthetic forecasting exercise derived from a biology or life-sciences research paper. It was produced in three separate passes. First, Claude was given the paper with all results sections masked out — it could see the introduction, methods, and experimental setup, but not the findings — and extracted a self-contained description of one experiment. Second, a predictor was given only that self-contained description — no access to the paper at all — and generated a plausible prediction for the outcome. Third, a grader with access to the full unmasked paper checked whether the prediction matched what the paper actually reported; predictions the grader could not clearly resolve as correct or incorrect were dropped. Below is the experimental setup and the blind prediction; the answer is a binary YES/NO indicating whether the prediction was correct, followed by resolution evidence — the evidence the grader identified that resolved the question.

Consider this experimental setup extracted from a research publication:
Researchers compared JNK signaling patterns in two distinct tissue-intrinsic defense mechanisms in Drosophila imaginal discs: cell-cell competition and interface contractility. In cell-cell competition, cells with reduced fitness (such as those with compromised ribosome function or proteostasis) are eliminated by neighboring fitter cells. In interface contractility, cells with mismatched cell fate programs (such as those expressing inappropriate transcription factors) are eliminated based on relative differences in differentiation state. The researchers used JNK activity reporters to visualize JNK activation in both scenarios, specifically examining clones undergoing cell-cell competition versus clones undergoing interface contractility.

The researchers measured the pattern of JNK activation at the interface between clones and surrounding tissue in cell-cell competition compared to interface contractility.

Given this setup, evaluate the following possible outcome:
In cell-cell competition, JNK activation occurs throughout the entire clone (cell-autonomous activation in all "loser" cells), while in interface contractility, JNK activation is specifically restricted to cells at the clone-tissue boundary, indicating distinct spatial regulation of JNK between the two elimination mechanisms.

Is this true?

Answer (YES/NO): NO